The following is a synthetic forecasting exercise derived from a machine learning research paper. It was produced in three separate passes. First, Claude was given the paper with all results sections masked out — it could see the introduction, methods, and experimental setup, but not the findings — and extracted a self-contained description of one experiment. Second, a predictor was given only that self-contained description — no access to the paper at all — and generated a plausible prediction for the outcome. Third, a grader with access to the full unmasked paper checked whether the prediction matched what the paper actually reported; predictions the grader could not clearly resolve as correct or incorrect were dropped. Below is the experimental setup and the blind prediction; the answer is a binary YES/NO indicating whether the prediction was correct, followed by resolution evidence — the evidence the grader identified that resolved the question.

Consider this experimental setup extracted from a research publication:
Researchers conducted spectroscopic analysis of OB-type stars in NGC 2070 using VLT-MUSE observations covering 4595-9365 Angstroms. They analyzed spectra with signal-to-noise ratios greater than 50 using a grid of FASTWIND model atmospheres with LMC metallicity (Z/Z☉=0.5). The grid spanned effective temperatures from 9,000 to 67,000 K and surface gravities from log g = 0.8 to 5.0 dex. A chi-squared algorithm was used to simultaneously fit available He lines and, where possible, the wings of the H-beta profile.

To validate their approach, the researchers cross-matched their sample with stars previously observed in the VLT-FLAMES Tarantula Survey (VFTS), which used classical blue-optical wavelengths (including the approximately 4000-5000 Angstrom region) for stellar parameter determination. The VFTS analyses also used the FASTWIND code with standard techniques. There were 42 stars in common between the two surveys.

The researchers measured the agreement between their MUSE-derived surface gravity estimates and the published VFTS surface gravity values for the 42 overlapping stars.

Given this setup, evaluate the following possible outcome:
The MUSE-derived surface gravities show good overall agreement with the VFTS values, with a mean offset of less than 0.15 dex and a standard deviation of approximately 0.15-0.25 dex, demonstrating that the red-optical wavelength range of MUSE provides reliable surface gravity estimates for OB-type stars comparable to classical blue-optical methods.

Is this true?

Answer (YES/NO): NO